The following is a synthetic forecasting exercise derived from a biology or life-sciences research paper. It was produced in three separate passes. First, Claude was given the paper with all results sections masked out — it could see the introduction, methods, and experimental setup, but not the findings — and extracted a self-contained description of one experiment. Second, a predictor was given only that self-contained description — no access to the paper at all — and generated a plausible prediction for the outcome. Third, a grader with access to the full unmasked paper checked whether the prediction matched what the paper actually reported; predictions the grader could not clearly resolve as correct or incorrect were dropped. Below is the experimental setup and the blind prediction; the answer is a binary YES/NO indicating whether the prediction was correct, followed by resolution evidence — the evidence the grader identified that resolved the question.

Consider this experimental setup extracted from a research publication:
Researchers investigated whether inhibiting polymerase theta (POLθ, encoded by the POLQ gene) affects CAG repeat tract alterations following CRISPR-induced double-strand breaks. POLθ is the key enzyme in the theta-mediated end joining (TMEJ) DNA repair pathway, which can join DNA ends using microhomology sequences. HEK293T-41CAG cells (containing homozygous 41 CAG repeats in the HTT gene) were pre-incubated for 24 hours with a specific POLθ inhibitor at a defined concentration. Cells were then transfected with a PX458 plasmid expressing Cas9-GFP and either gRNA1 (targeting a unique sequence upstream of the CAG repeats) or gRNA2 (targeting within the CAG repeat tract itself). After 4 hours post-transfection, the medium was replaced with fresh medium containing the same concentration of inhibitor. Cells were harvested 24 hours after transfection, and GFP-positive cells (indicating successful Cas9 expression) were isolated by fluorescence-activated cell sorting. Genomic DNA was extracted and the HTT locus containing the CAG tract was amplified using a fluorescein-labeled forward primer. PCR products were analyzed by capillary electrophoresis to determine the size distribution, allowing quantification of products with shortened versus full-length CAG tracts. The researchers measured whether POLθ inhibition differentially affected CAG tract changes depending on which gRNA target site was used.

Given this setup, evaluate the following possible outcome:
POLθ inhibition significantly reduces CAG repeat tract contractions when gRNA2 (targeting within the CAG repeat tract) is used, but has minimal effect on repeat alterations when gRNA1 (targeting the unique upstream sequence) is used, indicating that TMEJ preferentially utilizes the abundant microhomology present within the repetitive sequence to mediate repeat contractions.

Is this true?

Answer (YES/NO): NO